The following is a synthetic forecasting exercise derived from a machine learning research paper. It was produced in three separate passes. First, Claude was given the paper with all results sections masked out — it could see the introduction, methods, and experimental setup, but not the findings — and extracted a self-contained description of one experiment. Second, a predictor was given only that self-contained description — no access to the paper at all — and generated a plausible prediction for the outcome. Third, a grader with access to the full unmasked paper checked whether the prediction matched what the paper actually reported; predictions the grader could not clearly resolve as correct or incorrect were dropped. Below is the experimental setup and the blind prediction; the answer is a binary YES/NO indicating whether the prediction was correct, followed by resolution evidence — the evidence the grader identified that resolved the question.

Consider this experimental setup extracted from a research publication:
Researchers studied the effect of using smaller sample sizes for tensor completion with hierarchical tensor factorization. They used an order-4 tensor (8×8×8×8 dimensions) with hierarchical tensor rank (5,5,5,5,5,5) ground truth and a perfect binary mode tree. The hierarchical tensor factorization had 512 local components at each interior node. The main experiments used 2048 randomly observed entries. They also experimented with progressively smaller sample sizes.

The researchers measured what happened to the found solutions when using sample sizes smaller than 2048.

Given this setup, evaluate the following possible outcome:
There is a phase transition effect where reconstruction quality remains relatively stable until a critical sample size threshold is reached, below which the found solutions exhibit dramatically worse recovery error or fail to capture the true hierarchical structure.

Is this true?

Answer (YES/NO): YES